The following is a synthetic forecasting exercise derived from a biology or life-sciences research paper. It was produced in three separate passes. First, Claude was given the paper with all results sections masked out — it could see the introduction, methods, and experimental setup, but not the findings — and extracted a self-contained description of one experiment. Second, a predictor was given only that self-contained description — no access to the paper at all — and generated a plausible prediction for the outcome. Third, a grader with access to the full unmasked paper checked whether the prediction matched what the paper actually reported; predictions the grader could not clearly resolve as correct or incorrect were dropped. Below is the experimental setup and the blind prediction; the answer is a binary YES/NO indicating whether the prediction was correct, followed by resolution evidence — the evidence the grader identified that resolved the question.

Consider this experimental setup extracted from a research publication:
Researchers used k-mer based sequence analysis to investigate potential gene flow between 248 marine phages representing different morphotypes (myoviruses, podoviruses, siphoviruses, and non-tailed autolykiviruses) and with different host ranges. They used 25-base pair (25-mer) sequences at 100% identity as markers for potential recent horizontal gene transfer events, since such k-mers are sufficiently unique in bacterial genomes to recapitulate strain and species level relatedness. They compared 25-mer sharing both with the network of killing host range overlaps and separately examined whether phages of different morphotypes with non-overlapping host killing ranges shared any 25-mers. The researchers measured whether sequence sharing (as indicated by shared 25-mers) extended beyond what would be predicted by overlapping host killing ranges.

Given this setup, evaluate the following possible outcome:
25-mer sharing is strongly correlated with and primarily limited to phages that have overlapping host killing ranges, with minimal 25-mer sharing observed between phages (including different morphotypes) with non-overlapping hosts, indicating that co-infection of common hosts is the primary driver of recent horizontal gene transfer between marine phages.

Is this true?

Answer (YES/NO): NO